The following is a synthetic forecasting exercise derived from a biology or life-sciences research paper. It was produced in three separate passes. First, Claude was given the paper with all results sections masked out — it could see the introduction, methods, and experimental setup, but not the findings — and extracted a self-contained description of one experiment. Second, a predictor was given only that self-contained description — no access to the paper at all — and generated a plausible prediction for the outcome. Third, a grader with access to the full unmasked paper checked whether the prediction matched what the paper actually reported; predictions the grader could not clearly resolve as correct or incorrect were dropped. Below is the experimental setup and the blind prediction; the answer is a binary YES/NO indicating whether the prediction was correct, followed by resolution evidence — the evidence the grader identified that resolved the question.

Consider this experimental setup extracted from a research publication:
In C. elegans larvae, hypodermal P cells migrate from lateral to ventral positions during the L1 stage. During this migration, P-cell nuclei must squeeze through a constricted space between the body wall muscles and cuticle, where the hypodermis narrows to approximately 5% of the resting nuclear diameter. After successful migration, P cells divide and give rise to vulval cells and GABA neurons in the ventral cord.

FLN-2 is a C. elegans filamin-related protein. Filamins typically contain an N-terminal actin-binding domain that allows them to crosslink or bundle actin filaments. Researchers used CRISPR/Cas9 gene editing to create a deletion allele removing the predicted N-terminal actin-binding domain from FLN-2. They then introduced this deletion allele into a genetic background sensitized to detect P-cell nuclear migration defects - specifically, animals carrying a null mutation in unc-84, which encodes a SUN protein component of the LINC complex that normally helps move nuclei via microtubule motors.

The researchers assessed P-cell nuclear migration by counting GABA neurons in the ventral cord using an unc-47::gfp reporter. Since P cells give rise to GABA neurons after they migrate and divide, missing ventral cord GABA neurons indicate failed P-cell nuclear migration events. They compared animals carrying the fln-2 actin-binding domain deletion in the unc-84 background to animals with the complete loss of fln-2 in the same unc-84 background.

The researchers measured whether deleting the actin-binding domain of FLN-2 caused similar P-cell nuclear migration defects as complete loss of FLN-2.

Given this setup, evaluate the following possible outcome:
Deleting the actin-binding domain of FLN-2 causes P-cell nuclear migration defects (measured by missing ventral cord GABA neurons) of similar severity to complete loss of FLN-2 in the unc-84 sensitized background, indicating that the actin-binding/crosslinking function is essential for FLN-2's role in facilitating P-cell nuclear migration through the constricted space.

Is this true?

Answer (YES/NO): NO